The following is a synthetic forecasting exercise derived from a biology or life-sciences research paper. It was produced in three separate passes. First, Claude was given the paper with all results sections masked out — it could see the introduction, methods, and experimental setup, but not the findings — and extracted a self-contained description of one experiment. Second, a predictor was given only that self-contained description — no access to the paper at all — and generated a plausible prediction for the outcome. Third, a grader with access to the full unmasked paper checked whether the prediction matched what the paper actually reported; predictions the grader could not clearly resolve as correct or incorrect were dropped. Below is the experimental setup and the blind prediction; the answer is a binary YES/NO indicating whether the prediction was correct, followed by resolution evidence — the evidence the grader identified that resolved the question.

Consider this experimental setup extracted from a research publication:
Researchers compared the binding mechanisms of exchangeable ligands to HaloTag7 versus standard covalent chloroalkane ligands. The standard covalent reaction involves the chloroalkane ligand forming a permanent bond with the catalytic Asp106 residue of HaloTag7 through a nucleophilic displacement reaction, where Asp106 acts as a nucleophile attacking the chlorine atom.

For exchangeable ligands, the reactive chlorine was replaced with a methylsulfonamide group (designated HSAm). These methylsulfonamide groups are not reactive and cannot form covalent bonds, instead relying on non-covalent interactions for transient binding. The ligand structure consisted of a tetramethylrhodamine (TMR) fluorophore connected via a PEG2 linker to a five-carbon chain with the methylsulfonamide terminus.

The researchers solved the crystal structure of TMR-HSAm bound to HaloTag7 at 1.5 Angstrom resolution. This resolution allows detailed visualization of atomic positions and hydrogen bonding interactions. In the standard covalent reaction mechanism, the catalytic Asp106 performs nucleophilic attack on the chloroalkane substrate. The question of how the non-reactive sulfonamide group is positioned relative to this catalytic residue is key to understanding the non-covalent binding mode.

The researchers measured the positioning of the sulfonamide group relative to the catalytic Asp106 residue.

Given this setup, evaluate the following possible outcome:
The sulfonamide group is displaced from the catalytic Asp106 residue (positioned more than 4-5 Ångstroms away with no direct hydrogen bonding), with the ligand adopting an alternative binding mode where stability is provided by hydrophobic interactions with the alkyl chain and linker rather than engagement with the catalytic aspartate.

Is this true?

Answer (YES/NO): NO